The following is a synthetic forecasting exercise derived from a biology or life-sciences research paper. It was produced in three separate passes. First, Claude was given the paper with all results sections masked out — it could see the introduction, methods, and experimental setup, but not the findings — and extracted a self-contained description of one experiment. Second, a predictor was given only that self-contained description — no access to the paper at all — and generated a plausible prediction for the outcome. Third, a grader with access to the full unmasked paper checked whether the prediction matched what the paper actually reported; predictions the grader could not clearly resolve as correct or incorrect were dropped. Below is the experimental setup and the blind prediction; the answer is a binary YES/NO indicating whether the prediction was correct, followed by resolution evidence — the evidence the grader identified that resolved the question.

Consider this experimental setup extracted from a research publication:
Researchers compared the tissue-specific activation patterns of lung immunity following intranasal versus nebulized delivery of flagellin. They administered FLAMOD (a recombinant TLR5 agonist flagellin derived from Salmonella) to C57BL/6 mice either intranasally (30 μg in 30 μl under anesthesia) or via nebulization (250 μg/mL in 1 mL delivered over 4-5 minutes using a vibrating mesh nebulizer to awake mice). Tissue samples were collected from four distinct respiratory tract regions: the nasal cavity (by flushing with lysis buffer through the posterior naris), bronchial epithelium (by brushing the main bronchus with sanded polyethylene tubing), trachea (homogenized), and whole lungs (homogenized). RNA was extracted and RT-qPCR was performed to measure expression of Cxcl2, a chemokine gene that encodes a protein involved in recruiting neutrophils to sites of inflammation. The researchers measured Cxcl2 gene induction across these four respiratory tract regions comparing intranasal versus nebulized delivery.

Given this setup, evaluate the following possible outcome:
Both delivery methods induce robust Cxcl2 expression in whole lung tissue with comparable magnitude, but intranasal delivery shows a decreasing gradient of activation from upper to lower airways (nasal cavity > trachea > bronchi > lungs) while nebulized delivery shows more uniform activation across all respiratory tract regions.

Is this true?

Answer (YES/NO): NO